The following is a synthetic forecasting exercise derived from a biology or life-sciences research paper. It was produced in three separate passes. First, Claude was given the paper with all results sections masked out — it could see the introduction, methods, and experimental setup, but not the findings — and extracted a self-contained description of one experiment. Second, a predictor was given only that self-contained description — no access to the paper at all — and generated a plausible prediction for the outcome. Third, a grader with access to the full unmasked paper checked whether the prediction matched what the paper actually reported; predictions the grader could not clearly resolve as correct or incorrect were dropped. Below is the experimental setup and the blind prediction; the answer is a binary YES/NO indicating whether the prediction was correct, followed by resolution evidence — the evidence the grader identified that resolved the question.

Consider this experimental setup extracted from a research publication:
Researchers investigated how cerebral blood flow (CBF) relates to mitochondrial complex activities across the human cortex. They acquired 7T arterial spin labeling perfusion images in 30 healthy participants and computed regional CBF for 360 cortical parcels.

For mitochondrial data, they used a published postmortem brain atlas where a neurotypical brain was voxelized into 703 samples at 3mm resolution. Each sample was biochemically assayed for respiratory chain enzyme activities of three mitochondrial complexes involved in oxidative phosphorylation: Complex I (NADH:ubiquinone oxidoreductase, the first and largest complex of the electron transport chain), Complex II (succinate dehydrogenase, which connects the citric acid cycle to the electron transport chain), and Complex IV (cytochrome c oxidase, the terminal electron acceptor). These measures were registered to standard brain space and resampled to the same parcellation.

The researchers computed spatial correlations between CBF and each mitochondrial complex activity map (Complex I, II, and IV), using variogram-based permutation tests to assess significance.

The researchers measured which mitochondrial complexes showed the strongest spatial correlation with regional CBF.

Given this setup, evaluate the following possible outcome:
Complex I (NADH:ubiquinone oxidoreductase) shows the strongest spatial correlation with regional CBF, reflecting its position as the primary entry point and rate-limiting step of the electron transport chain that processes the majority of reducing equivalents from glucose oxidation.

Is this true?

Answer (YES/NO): NO